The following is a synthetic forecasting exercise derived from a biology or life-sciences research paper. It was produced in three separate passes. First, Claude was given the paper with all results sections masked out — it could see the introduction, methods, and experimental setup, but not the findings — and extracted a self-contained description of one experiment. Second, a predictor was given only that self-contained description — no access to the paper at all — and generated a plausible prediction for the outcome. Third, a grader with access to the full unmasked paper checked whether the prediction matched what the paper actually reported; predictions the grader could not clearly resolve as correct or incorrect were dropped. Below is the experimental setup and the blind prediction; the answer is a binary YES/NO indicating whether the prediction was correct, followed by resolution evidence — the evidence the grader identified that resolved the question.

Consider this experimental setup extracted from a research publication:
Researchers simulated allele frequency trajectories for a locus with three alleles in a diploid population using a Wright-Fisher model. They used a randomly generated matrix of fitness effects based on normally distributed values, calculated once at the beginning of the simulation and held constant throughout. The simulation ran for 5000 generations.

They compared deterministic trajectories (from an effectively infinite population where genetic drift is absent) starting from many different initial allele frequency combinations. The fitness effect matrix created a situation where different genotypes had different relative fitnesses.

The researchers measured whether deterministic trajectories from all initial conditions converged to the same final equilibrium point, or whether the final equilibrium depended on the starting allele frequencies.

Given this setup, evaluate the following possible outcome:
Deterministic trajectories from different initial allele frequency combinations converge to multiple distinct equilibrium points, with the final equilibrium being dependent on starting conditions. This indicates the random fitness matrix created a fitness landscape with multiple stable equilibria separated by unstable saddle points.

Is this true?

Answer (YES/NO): YES